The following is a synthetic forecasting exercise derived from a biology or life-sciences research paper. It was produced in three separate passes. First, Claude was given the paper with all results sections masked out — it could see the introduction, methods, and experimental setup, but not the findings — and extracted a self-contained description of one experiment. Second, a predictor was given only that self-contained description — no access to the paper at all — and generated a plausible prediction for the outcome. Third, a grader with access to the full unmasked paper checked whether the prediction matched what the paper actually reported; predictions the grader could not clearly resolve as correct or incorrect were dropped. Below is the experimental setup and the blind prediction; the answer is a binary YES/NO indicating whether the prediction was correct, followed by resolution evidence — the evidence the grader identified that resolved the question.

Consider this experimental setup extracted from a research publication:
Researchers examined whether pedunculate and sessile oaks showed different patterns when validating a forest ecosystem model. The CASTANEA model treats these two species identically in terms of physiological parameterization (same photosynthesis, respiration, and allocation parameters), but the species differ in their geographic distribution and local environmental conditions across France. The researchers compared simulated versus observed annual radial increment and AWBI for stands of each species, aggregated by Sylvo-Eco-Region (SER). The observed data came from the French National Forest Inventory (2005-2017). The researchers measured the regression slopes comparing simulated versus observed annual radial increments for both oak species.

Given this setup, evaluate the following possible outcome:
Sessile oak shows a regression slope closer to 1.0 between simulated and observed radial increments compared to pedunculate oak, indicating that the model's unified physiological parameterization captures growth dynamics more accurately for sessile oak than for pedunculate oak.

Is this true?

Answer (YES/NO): NO